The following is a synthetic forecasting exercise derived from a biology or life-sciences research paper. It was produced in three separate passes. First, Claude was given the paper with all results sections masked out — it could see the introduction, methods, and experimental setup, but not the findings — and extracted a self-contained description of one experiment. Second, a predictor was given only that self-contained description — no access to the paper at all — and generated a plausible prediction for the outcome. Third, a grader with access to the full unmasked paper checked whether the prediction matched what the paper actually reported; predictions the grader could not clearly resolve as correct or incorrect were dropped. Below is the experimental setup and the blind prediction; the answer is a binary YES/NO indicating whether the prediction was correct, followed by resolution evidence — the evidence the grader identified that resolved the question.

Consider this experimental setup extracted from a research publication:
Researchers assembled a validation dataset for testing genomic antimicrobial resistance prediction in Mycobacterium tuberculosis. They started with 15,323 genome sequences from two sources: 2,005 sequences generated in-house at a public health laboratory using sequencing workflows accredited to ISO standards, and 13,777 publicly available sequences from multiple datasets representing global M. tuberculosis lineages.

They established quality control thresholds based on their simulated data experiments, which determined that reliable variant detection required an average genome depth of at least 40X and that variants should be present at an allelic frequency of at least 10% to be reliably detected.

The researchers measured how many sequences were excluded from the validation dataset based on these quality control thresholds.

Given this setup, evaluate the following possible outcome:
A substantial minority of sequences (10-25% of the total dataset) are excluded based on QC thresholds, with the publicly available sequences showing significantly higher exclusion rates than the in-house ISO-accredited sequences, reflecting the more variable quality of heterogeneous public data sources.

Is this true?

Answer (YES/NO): NO